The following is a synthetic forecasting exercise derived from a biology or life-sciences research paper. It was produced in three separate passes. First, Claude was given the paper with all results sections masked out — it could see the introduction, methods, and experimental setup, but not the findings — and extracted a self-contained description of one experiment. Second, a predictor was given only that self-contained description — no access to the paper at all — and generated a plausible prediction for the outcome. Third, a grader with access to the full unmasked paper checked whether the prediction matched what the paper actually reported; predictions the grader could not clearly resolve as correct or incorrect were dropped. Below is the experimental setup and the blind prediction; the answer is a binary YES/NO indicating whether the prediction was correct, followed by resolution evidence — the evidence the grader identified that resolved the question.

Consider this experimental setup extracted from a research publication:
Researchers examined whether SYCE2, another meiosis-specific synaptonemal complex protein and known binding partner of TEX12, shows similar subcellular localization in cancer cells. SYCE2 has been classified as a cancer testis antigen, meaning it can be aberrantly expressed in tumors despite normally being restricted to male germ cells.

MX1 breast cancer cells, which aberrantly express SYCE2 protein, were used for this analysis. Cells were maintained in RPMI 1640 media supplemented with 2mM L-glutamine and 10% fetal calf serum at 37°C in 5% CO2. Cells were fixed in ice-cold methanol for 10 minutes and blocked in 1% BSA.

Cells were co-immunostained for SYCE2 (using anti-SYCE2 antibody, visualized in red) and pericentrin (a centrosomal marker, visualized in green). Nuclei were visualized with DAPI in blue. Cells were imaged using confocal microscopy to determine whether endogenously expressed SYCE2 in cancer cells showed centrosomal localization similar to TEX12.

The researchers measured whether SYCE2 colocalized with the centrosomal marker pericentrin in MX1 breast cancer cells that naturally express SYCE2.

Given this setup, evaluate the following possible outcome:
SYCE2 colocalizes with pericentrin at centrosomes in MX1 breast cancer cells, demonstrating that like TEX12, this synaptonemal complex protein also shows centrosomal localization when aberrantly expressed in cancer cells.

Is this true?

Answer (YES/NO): NO